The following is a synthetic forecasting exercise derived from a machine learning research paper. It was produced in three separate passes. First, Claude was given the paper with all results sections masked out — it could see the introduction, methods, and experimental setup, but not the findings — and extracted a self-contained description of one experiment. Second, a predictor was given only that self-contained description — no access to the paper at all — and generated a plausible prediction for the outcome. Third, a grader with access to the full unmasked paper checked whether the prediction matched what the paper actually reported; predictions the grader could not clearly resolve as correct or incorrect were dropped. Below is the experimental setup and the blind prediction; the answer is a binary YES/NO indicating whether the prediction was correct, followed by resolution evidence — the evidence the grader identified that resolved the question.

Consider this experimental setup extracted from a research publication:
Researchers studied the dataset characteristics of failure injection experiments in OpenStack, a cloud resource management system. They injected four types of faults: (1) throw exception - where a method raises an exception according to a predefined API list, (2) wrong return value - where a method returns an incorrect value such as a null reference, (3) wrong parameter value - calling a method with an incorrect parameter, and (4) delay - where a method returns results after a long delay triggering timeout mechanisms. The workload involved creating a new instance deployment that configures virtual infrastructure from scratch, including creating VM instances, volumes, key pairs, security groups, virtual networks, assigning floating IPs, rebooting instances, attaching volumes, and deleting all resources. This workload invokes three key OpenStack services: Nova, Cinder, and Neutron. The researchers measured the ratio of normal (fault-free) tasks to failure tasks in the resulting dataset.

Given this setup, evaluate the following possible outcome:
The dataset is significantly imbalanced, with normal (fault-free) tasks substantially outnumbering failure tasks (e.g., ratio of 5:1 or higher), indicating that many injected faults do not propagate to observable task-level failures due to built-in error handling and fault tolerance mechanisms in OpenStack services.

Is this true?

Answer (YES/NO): NO